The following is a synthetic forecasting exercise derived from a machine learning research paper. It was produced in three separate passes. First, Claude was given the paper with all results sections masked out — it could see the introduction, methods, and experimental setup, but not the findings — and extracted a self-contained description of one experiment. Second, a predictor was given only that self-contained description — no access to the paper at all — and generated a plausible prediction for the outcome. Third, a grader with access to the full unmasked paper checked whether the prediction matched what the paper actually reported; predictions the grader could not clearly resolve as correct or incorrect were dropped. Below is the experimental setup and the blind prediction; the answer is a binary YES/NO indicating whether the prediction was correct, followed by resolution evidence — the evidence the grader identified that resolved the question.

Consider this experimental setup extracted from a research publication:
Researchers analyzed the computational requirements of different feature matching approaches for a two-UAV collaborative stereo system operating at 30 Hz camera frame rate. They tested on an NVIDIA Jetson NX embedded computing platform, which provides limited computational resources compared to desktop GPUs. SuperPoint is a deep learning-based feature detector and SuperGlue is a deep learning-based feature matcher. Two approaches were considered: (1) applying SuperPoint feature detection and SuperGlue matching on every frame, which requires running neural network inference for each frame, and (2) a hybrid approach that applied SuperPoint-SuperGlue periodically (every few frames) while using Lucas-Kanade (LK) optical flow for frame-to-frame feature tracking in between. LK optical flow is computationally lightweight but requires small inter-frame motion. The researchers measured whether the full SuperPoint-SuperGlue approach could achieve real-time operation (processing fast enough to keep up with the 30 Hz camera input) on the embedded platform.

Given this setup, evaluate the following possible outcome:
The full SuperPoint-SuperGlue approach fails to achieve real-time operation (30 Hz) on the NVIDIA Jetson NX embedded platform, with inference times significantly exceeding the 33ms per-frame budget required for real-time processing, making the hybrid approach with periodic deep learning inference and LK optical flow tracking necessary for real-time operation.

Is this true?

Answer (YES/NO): YES